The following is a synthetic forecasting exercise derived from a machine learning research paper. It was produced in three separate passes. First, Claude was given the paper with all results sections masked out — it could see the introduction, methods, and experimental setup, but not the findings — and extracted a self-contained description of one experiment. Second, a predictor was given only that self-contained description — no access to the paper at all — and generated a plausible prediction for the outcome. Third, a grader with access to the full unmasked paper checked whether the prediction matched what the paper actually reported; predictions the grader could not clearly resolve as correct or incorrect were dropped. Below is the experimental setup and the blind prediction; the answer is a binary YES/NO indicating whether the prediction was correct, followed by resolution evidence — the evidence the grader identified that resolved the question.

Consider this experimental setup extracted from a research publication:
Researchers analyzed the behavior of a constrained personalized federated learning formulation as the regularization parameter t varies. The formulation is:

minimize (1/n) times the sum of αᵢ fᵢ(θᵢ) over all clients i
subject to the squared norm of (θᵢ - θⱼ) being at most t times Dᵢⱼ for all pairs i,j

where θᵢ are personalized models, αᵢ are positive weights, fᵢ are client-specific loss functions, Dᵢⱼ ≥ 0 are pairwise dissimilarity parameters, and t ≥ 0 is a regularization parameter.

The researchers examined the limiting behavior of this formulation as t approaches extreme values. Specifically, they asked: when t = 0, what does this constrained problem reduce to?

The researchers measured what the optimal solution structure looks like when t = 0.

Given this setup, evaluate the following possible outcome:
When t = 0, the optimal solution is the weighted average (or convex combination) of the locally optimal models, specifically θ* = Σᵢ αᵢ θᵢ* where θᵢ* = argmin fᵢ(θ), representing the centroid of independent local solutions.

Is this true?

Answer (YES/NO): NO